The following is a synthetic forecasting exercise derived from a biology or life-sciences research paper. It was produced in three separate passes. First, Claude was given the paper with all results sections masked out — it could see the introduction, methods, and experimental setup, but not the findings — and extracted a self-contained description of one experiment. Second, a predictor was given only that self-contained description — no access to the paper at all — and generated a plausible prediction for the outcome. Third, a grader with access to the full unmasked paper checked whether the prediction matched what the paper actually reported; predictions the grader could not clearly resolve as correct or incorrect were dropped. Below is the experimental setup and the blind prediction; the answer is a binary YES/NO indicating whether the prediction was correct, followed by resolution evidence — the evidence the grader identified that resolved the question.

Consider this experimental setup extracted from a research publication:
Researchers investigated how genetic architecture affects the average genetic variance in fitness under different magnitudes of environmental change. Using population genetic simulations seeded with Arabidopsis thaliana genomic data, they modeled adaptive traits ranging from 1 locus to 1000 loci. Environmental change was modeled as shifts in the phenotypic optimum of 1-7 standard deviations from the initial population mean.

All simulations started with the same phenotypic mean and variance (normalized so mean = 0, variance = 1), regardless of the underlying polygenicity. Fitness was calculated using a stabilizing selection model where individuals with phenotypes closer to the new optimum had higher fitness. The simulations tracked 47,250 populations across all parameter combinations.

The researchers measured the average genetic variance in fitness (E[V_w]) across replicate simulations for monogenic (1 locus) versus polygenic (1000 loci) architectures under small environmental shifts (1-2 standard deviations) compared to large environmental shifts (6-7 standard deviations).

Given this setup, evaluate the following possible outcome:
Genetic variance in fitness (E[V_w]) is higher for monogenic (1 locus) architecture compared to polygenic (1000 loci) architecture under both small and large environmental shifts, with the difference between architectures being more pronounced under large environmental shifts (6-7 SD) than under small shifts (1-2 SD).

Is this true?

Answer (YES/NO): NO